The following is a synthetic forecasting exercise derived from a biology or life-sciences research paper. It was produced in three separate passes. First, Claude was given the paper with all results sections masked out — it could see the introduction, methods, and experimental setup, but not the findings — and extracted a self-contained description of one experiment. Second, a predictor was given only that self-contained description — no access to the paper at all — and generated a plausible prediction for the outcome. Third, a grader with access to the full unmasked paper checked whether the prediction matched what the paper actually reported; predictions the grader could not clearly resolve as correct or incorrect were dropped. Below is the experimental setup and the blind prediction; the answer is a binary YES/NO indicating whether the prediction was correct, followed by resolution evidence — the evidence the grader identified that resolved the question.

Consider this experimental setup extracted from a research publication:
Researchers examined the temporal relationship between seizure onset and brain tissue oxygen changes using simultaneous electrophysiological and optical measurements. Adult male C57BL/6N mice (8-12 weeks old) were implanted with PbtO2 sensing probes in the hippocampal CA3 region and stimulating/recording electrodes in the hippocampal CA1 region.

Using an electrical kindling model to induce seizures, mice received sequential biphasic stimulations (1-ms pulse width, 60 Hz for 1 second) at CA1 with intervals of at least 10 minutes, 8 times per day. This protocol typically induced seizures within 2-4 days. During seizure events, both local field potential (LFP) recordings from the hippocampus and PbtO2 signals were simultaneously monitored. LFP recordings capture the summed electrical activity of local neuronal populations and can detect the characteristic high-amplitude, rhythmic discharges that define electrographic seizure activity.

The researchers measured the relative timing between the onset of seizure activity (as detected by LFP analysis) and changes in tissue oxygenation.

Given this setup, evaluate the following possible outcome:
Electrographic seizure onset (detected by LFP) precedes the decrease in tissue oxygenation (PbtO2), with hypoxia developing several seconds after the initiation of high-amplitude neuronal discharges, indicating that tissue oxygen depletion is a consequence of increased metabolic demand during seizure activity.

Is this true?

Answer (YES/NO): YES